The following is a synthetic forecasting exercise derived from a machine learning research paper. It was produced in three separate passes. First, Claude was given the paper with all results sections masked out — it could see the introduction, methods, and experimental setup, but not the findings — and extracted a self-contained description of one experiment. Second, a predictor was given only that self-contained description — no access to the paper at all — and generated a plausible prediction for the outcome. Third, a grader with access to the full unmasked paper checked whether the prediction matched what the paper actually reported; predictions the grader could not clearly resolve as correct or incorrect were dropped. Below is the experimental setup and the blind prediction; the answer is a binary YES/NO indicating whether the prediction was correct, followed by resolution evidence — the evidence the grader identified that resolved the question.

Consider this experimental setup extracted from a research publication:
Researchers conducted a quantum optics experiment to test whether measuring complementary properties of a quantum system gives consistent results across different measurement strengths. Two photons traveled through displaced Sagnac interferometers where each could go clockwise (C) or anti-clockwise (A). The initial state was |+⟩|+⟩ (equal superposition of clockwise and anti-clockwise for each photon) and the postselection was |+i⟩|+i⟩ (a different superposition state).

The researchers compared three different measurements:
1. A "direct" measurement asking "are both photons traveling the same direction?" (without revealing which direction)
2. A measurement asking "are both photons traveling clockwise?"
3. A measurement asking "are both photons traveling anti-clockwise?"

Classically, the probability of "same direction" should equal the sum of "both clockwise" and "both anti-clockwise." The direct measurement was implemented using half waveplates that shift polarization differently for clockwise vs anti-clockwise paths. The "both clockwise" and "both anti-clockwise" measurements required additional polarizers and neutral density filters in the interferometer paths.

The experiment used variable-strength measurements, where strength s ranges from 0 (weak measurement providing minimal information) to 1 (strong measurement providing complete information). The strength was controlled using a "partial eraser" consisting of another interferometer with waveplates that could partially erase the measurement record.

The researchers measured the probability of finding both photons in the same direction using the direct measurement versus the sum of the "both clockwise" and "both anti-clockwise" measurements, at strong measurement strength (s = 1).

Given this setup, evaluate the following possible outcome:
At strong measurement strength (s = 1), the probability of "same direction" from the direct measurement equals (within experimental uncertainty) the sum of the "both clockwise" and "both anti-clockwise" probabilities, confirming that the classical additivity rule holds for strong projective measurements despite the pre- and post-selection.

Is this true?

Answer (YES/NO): NO